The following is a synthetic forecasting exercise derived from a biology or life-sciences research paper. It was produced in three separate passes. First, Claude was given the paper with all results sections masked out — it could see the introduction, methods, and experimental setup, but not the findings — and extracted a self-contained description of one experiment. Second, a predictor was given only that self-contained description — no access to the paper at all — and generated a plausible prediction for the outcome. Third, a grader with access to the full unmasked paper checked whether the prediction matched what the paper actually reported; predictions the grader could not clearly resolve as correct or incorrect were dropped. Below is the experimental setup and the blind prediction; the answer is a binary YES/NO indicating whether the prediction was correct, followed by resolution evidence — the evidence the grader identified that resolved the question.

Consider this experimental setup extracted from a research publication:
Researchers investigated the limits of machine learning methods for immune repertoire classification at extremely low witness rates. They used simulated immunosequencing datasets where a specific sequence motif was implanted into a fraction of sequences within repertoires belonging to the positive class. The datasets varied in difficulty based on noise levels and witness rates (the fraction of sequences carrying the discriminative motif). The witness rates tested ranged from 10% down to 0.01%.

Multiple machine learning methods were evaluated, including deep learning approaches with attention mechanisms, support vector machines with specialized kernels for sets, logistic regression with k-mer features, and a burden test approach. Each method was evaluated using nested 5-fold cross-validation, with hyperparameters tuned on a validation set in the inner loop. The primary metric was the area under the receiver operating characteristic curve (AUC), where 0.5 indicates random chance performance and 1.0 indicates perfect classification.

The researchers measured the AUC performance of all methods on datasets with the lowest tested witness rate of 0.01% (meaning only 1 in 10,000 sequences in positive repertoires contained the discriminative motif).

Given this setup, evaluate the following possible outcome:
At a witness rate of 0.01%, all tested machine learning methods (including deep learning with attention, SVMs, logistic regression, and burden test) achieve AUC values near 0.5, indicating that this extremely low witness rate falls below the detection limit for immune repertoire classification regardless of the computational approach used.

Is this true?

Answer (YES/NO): YES